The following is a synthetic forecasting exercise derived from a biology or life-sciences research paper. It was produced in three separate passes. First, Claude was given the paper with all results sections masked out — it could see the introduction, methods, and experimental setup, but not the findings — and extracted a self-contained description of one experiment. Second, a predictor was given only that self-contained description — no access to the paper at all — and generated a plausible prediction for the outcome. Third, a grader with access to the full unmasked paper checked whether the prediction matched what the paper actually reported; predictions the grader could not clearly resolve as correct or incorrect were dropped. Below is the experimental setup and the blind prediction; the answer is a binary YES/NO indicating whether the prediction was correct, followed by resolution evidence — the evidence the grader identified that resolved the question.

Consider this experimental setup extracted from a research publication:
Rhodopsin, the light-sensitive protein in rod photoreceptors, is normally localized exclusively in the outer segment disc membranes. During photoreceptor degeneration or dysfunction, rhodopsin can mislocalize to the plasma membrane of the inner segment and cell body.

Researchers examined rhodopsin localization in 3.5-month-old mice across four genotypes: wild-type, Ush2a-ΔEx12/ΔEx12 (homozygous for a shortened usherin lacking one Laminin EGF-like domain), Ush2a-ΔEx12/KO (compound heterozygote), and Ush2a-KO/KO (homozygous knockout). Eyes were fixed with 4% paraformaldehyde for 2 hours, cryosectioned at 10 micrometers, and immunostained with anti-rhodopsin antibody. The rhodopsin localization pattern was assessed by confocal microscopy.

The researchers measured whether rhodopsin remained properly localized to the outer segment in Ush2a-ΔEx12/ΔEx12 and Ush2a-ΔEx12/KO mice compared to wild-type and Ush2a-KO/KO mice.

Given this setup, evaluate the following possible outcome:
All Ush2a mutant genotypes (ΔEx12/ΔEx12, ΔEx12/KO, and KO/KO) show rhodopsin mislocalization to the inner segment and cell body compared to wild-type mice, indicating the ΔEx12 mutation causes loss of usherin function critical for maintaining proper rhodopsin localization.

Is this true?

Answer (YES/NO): NO